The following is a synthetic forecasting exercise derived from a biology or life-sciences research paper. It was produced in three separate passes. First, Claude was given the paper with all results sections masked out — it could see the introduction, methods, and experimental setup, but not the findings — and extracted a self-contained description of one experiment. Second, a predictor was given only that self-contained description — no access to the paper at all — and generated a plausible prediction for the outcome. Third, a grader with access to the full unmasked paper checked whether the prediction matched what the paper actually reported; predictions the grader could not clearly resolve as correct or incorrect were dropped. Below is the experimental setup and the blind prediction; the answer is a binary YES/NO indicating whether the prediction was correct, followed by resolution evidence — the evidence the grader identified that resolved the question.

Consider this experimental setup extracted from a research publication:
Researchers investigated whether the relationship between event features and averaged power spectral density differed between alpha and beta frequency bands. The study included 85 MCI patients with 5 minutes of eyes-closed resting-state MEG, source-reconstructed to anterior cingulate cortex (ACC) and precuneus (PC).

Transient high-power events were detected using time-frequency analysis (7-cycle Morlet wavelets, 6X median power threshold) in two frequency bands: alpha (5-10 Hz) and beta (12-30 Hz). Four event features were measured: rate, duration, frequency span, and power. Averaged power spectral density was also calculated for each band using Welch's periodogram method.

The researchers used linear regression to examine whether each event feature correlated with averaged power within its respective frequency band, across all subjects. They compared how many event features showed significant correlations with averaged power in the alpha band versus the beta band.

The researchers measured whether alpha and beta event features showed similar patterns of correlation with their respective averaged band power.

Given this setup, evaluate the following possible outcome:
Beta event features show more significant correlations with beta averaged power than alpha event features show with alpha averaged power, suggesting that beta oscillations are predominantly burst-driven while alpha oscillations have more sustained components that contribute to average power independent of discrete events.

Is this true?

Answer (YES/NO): YES